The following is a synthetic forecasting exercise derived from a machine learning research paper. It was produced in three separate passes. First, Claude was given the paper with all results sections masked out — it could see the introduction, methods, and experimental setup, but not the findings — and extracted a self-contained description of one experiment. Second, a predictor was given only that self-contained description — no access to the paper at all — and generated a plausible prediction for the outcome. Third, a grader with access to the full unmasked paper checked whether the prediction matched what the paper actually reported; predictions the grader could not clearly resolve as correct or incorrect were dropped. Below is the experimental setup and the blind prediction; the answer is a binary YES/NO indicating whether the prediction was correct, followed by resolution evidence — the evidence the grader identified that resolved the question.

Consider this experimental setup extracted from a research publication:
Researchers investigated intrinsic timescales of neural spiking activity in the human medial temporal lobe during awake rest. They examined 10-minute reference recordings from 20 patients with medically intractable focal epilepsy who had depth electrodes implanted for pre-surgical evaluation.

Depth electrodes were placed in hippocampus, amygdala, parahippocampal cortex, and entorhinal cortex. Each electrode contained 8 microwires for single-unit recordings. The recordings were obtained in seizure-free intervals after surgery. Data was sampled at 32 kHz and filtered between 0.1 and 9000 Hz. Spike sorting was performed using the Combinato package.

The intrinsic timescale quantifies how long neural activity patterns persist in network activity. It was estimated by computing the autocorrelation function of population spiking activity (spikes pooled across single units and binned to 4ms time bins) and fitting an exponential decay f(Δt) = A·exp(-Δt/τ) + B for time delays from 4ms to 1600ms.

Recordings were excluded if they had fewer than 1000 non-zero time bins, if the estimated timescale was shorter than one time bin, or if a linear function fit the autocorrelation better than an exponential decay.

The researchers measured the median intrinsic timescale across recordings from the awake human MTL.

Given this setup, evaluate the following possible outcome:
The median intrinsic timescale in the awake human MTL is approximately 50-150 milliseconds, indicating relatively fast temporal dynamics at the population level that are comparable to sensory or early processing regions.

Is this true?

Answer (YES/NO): YES